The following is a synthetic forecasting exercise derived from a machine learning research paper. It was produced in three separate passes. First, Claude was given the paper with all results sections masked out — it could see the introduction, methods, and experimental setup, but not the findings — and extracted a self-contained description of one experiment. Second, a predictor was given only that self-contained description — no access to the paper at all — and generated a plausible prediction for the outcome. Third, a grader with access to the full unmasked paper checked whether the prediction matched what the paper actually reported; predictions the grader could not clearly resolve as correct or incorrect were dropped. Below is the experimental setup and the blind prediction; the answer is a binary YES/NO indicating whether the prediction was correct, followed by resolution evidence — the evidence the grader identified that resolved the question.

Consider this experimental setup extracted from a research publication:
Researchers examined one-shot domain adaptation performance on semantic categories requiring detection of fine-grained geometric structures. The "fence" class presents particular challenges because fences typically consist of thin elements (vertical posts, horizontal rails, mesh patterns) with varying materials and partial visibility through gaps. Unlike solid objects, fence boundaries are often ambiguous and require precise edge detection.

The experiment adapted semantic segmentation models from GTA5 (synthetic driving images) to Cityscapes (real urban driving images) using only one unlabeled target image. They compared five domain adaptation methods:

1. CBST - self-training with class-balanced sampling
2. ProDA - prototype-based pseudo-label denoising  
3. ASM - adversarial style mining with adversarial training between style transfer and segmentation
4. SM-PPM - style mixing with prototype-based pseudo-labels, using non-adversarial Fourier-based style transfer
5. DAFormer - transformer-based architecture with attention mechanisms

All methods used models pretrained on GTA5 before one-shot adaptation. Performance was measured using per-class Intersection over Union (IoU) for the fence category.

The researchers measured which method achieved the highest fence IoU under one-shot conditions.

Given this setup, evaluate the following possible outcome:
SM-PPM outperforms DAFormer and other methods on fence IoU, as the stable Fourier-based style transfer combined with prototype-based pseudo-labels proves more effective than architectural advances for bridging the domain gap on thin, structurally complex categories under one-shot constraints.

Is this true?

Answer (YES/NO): NO